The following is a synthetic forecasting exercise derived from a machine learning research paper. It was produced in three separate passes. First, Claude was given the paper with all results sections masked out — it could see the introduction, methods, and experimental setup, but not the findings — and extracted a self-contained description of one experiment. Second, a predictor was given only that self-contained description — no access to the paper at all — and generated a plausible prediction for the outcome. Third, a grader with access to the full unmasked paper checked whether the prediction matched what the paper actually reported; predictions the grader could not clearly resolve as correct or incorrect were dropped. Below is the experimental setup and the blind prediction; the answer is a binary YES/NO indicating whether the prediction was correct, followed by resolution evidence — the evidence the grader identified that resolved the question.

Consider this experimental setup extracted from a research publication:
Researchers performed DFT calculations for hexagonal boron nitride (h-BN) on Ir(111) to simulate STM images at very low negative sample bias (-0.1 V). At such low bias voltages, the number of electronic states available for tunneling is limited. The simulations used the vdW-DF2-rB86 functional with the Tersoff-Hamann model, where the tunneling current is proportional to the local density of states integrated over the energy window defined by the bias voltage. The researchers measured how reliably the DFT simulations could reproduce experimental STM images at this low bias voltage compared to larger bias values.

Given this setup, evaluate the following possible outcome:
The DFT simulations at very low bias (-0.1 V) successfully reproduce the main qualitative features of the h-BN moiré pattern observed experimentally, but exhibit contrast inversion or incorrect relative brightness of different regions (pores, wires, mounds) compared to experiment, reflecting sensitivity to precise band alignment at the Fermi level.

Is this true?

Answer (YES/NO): NO